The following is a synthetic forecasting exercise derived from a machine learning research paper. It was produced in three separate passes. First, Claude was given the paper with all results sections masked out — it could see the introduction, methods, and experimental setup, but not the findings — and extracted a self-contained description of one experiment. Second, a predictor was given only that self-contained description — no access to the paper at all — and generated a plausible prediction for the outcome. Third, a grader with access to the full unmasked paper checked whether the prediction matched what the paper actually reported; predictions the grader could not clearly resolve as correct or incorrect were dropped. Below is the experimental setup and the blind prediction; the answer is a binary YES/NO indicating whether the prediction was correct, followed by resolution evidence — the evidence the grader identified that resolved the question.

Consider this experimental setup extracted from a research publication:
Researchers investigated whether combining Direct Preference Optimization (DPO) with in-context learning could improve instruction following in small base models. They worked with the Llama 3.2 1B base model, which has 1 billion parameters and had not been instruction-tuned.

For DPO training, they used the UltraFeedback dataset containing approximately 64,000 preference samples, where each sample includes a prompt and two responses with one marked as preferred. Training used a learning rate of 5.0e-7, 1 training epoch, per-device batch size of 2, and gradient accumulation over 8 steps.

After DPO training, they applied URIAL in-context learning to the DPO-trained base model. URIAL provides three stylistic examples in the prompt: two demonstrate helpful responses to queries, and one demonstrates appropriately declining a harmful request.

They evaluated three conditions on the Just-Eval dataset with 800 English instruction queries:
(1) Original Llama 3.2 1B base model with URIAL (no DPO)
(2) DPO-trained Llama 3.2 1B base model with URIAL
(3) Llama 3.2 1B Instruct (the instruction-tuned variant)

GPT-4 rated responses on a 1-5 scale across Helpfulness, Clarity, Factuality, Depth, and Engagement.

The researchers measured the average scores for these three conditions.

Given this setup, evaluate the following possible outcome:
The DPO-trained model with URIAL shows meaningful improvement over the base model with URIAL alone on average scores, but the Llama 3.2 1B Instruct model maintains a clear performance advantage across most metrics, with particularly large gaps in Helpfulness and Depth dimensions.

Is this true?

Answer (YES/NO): YES